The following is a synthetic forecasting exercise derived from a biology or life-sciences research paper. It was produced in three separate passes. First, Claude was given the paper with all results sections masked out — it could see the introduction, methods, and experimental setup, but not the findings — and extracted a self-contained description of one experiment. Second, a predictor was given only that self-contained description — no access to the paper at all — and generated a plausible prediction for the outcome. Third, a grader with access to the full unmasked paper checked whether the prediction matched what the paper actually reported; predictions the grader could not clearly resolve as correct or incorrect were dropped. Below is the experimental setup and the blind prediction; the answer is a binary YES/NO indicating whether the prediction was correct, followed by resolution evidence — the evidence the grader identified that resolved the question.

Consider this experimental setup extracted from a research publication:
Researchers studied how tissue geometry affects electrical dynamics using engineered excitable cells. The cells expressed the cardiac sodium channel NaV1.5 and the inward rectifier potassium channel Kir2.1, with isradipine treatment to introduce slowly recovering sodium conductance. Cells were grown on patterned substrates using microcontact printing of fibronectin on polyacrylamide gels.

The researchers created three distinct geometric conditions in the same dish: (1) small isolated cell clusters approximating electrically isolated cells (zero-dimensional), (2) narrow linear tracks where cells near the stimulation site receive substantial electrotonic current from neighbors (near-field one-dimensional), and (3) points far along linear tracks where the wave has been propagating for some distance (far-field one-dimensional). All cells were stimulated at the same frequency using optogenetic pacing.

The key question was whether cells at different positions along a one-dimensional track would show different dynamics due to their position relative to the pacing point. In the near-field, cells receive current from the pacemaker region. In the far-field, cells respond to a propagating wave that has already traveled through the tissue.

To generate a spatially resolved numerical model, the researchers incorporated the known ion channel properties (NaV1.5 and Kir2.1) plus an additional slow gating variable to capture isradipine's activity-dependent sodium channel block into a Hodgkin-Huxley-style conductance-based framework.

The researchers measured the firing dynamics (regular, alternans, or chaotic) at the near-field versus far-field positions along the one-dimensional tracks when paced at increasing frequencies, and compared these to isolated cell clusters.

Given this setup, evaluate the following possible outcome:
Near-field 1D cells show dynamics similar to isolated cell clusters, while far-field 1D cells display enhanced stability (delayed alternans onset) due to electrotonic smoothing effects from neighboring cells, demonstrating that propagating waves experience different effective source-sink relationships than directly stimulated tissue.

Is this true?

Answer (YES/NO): NO